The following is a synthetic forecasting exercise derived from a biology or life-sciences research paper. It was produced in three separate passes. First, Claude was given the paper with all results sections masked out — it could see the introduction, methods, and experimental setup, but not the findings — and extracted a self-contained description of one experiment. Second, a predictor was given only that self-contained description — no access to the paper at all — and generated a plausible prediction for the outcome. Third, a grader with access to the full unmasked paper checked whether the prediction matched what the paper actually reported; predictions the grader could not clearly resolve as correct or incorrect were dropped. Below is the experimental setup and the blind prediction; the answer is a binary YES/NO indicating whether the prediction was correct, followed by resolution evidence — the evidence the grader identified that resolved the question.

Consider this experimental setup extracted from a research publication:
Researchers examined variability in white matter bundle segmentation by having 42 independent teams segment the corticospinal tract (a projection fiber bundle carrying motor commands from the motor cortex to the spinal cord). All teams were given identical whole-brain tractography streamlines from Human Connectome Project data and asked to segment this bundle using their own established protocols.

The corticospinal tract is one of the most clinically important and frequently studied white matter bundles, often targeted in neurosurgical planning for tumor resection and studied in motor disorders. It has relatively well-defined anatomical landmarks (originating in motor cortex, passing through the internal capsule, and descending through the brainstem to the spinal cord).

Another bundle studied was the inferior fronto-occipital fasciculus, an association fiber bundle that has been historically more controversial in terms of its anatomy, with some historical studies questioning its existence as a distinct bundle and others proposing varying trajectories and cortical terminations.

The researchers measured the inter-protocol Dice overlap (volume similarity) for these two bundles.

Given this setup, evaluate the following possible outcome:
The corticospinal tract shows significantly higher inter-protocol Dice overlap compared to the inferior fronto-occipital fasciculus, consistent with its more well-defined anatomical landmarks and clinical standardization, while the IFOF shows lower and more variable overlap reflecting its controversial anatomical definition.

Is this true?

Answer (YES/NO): NO